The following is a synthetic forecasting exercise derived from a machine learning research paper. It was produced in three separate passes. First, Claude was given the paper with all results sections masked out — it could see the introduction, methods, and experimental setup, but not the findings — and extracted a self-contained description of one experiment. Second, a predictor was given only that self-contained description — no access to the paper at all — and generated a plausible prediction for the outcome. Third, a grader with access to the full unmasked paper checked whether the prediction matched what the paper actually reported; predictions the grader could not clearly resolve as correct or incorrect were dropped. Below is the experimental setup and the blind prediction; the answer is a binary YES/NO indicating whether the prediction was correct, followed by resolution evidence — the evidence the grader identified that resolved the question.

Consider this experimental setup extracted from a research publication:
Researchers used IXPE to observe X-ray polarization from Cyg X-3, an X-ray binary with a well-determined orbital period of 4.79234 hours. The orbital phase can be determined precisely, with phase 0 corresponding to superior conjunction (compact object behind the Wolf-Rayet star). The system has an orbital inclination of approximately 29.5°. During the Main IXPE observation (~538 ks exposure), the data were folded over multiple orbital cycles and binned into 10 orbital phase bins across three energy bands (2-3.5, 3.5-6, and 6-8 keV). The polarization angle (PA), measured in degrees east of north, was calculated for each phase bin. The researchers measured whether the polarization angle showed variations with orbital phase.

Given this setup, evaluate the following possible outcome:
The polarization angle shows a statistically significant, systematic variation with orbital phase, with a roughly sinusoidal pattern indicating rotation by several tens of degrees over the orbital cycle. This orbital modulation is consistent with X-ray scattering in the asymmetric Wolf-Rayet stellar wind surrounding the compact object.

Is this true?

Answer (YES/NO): NO